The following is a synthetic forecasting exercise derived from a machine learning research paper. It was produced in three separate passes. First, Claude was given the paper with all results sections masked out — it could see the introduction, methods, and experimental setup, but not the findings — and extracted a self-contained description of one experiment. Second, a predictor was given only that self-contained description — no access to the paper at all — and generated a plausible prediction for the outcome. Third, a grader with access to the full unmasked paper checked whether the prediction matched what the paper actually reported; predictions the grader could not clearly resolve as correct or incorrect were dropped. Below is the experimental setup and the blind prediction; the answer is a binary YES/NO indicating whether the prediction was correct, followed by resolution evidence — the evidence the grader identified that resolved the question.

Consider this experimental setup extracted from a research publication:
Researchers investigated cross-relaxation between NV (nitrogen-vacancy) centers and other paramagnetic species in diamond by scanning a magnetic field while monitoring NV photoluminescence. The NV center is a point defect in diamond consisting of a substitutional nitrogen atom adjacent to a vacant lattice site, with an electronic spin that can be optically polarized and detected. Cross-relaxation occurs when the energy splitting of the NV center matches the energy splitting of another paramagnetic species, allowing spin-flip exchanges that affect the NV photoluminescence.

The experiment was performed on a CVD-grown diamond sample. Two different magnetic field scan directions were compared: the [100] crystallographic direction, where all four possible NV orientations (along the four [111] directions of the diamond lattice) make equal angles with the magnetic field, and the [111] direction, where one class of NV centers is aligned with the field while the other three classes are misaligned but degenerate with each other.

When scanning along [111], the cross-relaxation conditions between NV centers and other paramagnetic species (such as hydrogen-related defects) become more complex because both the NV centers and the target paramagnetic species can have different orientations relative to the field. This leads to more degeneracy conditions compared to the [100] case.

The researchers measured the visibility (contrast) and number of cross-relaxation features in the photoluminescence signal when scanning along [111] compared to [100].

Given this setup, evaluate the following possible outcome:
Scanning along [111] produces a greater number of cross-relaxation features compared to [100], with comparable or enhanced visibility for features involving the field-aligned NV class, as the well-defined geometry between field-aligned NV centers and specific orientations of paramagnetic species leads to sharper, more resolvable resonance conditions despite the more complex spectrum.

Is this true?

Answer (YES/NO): NO